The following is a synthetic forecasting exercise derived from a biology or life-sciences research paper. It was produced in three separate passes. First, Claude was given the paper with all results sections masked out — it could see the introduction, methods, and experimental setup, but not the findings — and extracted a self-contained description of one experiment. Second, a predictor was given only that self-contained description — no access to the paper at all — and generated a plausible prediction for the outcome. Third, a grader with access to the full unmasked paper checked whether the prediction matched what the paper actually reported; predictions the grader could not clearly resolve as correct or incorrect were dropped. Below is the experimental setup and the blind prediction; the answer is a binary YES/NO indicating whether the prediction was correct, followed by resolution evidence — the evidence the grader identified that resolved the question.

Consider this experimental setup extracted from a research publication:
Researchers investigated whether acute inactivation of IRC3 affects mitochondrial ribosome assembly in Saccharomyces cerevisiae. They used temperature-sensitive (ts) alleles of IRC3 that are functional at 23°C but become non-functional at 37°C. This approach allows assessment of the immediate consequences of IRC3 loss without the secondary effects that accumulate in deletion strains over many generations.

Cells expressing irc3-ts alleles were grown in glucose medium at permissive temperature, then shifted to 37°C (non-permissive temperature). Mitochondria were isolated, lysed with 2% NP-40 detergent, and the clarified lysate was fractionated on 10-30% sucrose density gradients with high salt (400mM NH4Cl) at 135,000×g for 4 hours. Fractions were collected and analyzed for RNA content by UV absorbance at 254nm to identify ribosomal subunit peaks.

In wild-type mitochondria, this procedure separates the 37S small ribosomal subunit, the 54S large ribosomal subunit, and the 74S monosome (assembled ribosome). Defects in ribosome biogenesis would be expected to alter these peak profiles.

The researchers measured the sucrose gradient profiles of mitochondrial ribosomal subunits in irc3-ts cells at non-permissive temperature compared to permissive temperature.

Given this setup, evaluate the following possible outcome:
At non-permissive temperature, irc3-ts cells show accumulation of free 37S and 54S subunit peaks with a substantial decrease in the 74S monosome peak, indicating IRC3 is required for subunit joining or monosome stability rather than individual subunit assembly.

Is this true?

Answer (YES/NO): NO